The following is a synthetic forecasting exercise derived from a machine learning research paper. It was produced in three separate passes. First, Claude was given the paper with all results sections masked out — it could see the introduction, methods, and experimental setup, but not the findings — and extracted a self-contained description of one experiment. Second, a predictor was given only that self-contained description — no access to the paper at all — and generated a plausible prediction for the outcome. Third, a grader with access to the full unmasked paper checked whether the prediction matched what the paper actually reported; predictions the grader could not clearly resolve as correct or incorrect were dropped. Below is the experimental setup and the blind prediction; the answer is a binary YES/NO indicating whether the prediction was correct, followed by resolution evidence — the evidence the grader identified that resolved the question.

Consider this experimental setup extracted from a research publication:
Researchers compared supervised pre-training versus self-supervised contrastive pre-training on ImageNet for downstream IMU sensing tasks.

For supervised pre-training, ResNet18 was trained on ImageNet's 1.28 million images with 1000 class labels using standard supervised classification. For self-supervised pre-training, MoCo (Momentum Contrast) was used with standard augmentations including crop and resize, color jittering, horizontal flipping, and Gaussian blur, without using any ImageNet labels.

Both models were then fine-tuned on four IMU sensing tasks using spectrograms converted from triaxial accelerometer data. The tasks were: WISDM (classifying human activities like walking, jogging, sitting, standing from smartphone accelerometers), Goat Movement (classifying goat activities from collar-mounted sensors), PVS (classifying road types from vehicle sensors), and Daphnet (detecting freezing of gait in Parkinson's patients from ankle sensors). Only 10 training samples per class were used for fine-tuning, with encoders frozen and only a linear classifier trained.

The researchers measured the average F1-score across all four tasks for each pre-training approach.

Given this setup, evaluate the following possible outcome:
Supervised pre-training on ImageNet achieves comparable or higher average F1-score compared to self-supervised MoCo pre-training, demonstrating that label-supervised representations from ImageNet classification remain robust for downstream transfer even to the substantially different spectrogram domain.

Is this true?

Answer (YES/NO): NO